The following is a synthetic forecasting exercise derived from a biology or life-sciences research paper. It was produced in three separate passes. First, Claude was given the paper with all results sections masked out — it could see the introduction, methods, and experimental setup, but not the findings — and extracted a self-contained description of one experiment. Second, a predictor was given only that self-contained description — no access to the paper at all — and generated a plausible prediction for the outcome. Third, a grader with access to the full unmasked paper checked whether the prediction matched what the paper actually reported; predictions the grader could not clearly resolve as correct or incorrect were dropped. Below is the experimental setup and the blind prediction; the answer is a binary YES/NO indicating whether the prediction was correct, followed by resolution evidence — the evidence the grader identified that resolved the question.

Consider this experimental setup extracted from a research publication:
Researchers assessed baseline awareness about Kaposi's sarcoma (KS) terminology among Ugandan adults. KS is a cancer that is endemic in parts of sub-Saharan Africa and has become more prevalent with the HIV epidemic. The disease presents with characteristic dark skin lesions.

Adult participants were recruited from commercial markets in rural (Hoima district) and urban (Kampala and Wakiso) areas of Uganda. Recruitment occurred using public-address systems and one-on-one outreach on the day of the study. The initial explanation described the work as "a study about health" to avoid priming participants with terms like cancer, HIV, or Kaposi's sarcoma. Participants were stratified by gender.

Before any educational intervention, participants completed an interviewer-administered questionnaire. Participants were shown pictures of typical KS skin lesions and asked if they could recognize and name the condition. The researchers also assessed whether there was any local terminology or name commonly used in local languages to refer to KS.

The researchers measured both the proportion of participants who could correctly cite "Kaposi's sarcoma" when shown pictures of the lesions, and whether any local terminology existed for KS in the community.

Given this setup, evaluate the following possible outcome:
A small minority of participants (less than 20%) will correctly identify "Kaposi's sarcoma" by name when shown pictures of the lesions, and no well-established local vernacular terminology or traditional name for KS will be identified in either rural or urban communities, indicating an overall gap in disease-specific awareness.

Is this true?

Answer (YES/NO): YES